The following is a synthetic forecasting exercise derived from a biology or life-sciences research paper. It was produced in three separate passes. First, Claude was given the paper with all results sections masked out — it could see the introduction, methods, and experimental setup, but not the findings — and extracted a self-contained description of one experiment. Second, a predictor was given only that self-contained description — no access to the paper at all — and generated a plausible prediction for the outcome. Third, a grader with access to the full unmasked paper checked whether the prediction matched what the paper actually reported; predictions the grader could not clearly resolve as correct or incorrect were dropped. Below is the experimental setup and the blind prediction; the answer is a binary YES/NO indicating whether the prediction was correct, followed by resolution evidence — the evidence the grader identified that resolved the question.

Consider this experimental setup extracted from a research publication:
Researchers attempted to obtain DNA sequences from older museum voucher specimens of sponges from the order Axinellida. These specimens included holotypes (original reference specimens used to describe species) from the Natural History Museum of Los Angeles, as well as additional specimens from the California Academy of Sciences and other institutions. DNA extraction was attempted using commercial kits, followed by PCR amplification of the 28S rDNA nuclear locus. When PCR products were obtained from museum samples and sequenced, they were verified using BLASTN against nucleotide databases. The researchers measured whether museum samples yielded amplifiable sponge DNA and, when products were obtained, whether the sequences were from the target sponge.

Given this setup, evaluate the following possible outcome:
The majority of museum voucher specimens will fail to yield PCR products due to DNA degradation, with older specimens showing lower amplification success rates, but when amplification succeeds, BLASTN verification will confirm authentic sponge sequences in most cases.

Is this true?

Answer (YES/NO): NO